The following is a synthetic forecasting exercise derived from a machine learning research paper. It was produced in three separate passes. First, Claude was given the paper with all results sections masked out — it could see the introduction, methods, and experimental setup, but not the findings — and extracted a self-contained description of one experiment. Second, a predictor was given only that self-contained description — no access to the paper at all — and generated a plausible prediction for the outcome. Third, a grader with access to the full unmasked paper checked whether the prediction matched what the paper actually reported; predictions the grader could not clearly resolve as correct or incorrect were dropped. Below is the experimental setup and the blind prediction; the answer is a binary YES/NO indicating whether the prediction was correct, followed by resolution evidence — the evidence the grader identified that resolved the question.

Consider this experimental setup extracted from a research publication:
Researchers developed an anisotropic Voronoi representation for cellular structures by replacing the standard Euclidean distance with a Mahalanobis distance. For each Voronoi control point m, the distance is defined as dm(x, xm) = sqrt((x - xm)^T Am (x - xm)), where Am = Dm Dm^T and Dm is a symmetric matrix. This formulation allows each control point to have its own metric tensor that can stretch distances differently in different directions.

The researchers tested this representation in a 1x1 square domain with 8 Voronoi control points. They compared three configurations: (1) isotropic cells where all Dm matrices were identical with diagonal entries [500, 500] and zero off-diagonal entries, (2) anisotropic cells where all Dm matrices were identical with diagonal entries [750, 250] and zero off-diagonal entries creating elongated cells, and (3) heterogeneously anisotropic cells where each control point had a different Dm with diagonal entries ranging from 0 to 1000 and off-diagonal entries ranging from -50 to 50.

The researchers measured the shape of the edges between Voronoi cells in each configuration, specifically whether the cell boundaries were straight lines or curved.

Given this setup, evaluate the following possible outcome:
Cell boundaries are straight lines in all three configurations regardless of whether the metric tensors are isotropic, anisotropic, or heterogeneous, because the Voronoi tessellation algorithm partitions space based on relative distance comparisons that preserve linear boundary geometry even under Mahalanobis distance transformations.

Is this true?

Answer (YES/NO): NO